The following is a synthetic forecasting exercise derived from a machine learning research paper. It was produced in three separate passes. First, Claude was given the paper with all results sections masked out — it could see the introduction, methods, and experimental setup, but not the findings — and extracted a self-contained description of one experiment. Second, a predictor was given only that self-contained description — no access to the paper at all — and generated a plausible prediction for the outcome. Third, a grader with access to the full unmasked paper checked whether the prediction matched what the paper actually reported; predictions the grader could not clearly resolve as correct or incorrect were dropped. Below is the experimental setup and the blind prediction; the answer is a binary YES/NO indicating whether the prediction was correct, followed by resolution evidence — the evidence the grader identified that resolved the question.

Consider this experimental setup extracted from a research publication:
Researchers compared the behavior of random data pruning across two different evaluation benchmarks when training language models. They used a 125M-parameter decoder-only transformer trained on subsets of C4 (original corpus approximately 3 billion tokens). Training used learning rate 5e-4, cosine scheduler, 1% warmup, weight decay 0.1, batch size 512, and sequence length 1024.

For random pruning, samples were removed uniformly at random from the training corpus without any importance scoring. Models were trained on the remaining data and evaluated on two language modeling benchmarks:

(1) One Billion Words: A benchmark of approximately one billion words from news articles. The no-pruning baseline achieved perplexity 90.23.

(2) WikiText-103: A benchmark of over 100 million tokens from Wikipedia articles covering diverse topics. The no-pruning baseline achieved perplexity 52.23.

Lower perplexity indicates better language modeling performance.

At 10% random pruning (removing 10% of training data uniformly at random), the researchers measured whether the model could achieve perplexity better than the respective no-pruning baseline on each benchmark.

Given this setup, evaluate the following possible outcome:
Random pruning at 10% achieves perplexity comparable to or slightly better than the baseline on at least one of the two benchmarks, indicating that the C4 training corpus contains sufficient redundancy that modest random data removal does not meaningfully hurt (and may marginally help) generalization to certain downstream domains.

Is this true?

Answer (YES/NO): YES